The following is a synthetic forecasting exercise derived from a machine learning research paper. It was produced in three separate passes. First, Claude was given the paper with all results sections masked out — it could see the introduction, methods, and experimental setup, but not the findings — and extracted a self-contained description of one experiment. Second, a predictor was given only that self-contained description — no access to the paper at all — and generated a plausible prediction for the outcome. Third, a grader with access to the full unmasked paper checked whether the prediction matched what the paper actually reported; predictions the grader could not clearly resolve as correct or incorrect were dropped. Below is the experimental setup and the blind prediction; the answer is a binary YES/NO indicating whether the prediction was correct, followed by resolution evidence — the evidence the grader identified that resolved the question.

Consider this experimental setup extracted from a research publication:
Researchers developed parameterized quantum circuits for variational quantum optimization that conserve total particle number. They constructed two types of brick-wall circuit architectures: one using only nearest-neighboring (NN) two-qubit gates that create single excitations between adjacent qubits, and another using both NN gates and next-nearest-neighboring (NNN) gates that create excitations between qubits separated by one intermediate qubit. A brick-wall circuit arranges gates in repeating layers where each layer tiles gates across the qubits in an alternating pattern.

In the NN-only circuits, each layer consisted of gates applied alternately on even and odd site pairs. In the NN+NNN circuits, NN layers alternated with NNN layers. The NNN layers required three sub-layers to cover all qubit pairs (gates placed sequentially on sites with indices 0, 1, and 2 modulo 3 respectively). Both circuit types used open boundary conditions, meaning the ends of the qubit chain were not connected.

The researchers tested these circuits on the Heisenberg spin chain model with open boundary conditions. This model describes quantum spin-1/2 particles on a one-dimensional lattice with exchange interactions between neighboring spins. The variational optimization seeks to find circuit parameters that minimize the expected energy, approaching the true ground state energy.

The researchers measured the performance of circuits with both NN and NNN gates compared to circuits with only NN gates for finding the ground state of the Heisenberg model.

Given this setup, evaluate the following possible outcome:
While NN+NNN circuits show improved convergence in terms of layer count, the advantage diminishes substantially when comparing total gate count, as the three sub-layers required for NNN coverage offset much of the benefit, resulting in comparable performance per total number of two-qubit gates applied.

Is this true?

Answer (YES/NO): NO